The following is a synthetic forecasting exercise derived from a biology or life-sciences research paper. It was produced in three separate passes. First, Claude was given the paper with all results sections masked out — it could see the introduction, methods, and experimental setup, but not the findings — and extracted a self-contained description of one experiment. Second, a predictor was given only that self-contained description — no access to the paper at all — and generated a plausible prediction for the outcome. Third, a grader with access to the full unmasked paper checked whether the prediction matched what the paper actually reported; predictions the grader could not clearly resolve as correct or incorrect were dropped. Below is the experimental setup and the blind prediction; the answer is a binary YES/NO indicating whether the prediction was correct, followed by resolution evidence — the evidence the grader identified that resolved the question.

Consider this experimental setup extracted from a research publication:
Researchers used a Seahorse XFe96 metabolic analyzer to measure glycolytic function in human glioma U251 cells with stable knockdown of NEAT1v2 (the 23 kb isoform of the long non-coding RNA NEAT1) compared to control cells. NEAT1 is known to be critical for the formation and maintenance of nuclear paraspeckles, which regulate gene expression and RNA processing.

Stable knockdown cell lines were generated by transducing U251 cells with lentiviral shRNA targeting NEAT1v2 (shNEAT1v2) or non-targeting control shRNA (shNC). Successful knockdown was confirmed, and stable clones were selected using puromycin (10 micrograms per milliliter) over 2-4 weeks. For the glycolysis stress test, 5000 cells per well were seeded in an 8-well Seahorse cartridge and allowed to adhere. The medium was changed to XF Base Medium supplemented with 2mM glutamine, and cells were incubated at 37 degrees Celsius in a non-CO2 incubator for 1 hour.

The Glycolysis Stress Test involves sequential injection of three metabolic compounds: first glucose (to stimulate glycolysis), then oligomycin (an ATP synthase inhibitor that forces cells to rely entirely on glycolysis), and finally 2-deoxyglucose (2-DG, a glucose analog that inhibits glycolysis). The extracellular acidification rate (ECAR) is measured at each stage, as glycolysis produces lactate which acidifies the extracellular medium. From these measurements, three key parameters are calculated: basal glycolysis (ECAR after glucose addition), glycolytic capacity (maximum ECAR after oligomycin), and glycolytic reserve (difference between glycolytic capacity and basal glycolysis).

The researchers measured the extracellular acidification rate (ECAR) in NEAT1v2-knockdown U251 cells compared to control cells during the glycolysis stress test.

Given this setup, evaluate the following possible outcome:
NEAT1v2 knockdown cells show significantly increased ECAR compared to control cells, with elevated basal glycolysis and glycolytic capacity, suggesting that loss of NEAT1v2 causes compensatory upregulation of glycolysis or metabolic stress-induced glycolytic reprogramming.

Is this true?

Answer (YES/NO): NO